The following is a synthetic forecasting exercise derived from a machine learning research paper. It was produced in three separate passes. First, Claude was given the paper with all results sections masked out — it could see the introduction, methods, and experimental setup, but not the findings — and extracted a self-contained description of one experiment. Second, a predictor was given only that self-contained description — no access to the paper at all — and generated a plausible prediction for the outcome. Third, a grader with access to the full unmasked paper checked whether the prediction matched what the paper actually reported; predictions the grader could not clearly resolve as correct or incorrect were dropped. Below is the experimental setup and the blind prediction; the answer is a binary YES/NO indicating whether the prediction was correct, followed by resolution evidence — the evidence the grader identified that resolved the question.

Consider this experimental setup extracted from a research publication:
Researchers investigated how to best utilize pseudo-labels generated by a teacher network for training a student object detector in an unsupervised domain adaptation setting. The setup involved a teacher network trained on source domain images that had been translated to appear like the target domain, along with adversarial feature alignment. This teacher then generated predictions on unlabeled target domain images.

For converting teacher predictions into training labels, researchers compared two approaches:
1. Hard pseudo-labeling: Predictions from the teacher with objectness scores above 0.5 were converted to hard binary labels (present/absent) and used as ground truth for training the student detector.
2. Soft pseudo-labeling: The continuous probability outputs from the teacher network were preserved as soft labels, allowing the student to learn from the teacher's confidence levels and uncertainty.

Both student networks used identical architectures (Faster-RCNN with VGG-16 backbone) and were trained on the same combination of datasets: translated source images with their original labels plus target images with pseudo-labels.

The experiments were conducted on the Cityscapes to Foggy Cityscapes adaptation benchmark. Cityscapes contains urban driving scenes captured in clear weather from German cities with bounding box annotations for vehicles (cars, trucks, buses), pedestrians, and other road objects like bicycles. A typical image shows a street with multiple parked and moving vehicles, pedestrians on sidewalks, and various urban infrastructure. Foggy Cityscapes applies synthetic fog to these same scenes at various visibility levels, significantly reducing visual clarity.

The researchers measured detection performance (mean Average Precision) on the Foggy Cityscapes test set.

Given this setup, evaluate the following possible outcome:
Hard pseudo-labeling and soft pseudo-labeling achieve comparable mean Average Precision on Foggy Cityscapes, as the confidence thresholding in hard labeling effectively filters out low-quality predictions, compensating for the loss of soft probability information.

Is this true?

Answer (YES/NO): NO